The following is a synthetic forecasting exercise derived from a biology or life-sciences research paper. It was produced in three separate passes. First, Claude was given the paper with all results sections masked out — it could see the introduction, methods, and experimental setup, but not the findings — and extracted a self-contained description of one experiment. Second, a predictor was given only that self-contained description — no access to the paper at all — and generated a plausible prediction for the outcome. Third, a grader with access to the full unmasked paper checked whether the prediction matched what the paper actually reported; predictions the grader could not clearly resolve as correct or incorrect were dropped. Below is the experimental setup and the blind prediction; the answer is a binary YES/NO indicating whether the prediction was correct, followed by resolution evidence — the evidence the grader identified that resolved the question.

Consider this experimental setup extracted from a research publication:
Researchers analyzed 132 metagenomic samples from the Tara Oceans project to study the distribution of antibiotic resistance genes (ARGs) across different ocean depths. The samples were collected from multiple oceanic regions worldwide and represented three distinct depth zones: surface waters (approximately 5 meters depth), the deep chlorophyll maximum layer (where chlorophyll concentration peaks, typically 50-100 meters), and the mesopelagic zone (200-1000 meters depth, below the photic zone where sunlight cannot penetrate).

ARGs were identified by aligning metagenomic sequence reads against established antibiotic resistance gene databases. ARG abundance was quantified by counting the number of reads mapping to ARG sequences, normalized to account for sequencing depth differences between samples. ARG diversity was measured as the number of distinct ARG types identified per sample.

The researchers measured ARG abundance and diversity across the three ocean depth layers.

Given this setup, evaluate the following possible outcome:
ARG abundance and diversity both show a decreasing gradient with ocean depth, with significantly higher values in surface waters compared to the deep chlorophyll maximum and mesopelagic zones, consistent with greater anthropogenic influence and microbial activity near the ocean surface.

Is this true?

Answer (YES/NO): NO